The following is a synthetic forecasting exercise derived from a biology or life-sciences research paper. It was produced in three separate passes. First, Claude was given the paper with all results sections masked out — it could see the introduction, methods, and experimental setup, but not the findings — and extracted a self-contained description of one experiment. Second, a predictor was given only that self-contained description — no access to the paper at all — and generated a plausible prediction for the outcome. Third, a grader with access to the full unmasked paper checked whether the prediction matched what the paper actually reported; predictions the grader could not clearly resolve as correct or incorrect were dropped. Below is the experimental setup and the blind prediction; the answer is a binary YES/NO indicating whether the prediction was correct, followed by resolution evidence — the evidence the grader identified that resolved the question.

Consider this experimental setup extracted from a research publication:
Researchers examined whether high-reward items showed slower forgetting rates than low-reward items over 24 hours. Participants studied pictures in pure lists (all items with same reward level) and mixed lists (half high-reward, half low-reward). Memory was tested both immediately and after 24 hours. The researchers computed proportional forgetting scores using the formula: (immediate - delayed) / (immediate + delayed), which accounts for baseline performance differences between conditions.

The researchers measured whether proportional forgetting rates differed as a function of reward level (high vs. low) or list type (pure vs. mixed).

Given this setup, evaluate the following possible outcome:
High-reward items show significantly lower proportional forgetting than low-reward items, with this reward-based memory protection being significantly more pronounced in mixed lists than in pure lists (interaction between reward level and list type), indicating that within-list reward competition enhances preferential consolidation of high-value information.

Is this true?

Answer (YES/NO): NO